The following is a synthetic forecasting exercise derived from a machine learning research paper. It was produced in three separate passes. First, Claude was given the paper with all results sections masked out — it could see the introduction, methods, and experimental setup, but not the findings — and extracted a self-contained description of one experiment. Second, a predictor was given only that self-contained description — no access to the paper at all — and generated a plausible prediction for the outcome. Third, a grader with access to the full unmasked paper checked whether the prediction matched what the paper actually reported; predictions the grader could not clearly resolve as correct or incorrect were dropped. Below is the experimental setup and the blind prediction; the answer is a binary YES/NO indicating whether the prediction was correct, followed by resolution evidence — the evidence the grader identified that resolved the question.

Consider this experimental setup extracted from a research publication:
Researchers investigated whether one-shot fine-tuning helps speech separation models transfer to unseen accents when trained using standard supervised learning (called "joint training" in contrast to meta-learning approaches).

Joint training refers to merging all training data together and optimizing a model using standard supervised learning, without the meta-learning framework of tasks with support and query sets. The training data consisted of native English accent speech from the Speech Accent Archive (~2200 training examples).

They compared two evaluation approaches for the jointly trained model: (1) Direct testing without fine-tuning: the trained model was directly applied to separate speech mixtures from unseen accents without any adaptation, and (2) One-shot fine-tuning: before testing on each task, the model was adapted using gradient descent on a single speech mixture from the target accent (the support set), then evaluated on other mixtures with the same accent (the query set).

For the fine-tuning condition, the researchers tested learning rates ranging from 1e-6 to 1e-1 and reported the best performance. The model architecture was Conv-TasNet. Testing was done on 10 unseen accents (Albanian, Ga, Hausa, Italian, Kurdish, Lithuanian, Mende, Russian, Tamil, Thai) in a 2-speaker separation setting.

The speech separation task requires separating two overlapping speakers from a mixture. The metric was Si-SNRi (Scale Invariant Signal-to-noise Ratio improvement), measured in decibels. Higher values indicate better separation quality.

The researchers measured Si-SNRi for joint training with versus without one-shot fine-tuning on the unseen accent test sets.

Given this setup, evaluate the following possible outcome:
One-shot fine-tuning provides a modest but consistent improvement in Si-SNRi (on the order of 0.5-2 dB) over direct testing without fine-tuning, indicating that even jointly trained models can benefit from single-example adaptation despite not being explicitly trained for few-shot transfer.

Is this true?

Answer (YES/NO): NO